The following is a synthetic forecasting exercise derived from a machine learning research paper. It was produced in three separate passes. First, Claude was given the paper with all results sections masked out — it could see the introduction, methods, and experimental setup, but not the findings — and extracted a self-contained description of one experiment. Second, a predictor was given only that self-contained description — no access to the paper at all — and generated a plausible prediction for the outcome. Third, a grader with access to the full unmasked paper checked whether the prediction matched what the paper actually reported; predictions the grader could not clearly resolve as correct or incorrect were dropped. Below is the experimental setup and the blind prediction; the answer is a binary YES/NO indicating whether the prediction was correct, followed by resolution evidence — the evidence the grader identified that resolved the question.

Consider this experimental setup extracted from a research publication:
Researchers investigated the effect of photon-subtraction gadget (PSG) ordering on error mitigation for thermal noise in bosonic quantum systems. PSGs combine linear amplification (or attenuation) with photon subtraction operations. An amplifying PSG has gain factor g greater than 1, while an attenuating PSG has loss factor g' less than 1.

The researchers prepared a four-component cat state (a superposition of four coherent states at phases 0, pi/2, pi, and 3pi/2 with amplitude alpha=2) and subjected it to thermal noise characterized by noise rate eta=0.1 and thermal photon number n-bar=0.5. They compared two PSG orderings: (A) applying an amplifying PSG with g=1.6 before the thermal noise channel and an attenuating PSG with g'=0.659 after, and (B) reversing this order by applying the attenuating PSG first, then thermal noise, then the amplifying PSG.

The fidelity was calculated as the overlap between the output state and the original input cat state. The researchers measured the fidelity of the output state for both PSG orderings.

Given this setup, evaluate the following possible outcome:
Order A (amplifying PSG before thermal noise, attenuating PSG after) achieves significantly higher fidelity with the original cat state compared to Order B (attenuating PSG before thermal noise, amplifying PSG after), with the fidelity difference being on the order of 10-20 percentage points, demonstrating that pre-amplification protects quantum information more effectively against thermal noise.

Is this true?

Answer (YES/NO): NO